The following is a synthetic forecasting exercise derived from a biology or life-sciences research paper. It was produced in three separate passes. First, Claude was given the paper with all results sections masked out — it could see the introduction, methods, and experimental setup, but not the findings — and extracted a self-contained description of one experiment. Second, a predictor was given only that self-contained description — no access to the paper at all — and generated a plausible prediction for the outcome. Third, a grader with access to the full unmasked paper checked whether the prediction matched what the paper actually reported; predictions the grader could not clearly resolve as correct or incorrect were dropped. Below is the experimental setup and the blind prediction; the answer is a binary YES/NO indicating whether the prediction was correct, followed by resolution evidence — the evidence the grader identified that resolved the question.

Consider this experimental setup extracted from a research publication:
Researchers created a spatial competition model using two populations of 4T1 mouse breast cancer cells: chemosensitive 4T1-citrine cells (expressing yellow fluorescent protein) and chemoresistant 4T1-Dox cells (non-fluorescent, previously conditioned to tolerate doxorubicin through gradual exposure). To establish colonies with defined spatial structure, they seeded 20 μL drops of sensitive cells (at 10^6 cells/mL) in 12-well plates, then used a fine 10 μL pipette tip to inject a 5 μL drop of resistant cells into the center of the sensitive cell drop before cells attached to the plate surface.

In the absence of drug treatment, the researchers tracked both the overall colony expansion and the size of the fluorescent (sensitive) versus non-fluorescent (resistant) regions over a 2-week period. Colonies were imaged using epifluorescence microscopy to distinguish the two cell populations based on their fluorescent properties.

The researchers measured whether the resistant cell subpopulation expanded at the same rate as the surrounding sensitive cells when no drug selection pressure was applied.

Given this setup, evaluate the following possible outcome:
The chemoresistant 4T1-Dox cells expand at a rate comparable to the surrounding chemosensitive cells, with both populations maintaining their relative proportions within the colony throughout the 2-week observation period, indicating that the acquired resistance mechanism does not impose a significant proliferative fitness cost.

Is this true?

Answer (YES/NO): NO